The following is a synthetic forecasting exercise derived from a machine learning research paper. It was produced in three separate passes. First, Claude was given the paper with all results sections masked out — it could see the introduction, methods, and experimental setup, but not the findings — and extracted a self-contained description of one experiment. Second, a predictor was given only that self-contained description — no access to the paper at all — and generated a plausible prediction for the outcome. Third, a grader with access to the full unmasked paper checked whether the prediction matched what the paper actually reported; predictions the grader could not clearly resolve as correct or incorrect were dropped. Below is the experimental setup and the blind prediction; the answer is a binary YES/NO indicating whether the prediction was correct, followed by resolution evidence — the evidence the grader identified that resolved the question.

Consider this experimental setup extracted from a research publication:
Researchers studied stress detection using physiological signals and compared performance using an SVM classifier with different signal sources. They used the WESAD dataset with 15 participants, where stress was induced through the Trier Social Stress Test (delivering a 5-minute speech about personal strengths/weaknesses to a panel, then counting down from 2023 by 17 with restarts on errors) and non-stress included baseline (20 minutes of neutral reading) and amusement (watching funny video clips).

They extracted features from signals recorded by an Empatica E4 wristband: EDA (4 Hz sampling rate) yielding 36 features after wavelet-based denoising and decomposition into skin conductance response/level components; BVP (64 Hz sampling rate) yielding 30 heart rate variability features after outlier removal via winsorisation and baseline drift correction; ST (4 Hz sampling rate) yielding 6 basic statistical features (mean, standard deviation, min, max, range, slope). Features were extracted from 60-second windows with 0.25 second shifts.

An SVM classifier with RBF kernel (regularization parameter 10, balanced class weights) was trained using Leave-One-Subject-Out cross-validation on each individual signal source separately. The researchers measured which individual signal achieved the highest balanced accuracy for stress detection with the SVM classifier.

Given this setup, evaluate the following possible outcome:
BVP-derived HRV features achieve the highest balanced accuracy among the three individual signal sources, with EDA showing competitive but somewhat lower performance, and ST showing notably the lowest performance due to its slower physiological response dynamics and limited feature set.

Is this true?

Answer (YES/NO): NO